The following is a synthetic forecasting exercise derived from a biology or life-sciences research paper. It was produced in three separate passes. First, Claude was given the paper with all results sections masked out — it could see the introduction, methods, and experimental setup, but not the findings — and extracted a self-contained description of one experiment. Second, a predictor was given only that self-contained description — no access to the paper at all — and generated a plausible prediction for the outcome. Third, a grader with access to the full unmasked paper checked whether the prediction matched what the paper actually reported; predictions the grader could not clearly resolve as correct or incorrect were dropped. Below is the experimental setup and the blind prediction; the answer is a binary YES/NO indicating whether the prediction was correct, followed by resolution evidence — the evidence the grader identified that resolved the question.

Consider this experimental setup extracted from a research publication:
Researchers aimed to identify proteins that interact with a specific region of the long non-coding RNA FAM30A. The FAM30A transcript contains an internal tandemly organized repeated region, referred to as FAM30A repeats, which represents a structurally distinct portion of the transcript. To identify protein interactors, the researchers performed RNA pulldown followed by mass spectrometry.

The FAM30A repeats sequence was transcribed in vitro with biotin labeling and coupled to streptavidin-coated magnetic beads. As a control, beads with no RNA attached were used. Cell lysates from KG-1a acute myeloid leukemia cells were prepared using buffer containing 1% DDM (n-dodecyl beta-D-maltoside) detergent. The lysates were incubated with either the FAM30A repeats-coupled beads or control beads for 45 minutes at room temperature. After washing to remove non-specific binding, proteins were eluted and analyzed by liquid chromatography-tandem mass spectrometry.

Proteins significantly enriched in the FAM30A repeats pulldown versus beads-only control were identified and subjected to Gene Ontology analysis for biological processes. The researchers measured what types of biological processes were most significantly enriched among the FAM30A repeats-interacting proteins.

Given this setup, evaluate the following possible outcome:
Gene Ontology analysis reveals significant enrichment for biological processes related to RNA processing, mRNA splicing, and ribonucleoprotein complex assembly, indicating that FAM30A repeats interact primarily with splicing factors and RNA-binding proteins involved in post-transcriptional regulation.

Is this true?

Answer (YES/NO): NO